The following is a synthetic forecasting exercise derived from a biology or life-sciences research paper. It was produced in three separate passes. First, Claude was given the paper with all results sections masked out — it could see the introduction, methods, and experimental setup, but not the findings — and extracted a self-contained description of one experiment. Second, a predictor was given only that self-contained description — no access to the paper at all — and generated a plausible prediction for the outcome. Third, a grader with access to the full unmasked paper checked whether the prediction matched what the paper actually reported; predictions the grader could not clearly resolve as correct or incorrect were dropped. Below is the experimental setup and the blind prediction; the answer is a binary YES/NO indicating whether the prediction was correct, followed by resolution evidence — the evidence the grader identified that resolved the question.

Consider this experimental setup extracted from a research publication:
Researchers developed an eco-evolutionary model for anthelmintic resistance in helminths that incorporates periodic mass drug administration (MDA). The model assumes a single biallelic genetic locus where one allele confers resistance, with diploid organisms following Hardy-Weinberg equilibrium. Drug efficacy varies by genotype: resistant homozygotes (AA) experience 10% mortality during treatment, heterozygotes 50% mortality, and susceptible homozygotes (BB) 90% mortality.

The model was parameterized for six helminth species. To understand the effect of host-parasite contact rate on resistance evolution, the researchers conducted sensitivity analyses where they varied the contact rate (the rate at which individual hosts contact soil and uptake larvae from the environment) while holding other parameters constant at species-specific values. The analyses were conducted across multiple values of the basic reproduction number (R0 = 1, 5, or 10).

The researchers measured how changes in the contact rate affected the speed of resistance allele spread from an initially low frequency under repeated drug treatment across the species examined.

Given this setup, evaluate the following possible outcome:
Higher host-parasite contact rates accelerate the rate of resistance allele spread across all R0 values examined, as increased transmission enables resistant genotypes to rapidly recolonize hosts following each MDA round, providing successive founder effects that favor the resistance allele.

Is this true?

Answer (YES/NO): NO